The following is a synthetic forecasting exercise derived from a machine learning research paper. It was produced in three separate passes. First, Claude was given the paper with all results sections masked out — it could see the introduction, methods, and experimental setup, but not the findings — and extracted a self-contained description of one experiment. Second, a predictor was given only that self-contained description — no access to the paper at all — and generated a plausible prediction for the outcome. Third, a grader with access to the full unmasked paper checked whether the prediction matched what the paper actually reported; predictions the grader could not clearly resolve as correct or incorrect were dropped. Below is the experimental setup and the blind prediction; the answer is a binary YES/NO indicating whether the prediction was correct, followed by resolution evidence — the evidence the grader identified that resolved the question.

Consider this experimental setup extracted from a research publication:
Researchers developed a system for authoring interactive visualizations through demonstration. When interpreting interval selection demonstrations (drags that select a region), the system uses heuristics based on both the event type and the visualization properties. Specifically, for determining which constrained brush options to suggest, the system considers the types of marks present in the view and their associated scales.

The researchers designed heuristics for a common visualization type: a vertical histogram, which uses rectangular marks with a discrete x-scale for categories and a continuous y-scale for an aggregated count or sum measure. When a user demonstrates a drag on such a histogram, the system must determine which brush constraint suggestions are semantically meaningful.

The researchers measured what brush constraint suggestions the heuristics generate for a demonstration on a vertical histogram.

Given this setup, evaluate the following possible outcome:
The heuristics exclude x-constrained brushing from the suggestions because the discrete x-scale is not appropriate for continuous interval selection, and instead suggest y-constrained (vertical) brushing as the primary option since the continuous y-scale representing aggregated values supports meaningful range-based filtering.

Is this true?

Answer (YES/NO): NO